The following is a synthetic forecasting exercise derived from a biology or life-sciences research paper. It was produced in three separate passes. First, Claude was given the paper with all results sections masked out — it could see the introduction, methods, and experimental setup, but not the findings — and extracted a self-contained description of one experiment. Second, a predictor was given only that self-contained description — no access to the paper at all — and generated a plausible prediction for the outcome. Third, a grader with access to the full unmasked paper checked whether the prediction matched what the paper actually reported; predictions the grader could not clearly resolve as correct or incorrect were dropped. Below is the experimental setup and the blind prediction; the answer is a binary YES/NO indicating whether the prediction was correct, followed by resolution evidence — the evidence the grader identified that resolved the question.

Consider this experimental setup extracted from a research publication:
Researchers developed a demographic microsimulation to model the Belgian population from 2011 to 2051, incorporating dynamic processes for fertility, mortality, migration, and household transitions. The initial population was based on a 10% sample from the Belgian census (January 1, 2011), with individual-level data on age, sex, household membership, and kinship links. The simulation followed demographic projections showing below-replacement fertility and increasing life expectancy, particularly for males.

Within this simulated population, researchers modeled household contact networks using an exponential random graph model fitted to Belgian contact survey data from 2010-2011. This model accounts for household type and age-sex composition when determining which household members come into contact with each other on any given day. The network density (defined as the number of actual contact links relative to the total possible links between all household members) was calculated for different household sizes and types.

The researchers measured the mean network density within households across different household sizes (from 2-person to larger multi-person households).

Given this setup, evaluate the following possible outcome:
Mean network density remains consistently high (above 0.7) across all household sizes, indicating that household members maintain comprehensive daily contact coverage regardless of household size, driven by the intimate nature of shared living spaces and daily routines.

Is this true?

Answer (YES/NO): NO